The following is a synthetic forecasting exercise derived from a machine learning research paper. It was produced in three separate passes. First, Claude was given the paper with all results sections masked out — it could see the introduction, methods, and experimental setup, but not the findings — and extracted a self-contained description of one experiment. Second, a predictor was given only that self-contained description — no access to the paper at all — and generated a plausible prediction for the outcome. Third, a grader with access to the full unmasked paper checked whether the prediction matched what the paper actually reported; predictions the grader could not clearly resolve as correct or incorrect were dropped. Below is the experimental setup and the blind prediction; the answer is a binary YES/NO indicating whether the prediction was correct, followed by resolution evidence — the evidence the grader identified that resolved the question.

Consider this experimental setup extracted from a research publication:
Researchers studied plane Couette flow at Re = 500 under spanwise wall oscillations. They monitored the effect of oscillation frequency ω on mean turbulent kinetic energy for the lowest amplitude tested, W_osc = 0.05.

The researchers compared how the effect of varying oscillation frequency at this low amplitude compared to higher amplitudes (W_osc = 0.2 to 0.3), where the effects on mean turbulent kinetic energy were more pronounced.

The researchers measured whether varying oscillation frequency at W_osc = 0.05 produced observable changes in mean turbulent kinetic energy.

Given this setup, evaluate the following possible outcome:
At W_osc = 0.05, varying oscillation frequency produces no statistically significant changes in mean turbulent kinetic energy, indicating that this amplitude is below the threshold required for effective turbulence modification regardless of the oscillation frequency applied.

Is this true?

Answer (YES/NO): NO